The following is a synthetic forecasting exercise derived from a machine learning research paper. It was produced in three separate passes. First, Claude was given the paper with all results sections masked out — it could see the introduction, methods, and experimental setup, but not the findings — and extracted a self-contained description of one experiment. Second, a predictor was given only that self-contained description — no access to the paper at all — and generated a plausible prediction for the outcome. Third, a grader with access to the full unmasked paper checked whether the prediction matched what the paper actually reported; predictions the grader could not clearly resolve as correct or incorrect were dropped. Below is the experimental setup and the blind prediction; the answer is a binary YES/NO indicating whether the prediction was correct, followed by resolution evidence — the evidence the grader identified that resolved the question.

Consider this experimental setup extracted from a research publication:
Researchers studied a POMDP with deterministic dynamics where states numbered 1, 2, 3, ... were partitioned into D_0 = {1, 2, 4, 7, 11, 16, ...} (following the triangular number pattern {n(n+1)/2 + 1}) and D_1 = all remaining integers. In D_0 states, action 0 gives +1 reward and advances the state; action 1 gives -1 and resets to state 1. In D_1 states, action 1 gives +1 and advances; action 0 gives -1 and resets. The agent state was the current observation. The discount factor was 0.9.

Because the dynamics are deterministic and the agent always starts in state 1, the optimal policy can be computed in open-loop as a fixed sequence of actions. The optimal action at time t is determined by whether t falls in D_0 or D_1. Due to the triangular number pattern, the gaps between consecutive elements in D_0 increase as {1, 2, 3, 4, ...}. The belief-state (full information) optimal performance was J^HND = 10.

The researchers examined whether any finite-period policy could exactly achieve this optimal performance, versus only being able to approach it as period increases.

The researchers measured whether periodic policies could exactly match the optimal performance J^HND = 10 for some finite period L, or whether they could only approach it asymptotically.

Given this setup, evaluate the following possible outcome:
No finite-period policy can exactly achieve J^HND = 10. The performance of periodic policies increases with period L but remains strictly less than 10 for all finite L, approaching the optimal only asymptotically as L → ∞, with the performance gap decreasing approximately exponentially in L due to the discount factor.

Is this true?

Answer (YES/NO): NO